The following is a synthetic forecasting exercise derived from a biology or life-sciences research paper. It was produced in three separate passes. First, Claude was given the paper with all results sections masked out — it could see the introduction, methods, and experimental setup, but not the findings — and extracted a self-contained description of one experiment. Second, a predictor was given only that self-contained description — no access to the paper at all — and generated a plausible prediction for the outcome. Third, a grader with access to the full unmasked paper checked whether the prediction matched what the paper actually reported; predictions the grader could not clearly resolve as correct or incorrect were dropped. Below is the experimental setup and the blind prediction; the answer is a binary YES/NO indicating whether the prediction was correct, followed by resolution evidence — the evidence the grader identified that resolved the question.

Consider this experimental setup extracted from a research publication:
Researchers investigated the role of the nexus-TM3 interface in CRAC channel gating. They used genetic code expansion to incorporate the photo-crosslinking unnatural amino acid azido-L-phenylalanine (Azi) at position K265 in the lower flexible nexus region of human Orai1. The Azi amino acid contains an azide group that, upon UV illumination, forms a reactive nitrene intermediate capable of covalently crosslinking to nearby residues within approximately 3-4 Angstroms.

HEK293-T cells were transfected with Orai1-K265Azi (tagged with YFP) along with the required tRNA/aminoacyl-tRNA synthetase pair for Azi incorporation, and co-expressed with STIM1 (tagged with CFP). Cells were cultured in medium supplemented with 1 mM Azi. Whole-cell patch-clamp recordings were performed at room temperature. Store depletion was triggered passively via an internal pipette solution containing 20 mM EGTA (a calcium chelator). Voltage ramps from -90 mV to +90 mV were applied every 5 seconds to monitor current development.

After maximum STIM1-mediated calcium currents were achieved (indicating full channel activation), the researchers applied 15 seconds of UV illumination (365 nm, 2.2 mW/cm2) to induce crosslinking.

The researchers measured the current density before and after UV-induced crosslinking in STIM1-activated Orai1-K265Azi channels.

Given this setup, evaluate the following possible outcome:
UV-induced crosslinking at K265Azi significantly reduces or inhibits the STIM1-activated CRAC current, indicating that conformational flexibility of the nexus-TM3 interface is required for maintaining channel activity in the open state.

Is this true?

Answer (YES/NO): YES